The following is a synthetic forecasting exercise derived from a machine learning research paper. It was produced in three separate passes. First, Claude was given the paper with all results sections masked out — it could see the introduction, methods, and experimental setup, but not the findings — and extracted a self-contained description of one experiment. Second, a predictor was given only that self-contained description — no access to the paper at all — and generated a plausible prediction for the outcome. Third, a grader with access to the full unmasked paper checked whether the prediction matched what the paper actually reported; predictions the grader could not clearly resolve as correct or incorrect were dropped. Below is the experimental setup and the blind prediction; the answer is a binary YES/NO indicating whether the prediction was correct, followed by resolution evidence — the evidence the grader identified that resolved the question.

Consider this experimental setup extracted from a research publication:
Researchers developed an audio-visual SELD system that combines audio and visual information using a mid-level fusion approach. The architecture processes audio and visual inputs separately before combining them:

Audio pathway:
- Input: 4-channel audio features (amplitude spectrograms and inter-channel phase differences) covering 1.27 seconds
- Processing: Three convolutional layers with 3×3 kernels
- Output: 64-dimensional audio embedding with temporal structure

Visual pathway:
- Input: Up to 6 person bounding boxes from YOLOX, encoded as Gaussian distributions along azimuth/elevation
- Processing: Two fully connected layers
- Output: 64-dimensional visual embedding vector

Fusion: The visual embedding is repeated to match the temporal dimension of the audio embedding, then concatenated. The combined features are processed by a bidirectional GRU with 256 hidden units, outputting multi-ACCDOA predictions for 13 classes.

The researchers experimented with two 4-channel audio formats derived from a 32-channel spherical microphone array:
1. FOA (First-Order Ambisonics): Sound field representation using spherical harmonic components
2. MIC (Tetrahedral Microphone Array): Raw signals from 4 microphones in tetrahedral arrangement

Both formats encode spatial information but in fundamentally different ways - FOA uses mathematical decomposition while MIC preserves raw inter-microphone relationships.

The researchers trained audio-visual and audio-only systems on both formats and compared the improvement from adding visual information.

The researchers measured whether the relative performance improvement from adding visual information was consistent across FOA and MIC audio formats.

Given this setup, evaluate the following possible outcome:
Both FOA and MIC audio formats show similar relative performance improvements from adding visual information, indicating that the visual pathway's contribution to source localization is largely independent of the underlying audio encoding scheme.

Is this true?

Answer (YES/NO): NO